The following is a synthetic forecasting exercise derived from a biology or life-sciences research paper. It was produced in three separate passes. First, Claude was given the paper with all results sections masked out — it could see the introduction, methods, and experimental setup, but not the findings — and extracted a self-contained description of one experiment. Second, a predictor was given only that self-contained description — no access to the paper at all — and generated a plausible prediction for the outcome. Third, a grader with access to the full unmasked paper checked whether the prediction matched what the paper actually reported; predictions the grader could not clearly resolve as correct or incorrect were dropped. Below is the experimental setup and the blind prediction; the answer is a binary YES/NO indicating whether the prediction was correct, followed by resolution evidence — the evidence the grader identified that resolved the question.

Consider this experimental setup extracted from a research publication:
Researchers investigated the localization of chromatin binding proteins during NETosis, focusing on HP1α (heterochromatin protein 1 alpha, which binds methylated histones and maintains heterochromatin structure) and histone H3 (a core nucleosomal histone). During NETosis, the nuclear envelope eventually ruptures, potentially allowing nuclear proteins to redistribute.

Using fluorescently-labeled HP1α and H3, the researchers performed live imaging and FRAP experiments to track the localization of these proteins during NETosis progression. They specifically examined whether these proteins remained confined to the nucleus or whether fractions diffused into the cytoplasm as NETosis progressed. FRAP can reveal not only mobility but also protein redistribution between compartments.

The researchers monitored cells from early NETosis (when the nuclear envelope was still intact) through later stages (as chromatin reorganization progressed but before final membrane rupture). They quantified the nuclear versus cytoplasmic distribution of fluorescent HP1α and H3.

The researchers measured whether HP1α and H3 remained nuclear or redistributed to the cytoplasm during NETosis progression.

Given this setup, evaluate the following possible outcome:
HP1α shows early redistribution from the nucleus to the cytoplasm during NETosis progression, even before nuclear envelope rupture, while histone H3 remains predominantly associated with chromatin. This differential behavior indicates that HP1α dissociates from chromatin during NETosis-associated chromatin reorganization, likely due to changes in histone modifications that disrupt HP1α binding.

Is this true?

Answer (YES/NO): NO